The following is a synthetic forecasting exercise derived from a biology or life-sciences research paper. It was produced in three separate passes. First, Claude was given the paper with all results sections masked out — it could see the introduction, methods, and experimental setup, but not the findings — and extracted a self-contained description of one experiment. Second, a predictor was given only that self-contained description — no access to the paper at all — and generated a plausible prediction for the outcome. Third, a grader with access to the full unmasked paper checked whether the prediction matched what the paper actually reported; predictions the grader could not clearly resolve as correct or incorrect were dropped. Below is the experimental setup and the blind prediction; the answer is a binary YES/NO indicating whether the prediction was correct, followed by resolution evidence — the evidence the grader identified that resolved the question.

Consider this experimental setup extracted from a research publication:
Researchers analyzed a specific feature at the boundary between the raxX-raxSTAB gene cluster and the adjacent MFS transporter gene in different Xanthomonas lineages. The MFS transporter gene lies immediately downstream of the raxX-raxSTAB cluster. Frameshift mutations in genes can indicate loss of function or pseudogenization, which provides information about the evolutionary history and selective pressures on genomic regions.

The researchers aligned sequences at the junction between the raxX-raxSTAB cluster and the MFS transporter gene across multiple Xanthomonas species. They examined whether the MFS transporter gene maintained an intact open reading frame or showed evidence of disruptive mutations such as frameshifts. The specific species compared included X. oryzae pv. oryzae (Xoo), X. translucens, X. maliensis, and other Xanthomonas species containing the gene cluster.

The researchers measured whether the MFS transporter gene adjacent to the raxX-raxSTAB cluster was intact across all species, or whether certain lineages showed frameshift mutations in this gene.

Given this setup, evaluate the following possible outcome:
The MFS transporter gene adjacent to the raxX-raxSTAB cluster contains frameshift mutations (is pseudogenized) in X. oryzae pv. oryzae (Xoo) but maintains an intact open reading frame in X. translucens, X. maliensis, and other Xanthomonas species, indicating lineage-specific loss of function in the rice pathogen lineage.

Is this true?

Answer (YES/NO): YES